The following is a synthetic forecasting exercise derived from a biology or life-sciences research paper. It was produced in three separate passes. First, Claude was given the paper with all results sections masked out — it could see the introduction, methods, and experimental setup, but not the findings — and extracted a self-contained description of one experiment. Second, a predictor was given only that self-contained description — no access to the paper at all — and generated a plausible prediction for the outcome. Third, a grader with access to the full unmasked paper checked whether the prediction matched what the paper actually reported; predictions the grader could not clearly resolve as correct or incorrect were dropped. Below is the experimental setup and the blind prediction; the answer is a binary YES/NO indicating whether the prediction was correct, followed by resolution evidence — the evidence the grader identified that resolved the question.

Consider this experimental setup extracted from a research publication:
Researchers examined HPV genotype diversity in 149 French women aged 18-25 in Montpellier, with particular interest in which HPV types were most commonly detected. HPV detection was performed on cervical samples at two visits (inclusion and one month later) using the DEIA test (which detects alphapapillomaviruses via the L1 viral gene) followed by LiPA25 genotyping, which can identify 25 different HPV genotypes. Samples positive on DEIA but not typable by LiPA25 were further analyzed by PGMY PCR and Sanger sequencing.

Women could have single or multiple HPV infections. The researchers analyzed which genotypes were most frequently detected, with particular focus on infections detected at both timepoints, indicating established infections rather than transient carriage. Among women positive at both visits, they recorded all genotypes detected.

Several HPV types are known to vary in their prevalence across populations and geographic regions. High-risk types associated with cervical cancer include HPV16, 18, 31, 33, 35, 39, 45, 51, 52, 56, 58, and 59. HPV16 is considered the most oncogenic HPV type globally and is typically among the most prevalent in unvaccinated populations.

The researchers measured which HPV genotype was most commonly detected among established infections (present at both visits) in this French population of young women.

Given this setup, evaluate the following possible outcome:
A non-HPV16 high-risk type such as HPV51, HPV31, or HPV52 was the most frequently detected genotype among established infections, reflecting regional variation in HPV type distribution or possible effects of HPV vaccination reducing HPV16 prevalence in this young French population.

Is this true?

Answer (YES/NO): YES